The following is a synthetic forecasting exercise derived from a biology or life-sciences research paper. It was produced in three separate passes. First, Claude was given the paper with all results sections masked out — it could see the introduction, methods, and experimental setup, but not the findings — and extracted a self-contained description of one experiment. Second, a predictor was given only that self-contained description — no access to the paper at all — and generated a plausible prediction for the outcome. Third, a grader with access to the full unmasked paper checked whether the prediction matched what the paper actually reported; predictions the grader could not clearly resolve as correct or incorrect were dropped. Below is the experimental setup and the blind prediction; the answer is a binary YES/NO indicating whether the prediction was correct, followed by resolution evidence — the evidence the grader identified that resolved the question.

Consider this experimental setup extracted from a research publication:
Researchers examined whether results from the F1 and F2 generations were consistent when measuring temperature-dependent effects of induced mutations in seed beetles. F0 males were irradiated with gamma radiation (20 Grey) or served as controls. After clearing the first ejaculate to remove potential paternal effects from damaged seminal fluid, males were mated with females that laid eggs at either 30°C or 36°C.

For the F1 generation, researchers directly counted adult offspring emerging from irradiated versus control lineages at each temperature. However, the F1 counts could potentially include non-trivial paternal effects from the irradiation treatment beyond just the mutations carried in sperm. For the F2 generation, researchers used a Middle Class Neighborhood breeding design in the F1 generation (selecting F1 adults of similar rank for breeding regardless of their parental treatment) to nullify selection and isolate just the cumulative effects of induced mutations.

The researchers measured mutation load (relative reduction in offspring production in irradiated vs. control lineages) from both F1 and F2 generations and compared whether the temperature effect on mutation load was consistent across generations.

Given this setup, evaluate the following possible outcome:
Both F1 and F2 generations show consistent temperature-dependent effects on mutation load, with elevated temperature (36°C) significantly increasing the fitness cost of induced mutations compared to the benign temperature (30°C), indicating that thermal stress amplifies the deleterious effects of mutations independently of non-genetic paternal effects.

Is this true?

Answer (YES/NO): YES